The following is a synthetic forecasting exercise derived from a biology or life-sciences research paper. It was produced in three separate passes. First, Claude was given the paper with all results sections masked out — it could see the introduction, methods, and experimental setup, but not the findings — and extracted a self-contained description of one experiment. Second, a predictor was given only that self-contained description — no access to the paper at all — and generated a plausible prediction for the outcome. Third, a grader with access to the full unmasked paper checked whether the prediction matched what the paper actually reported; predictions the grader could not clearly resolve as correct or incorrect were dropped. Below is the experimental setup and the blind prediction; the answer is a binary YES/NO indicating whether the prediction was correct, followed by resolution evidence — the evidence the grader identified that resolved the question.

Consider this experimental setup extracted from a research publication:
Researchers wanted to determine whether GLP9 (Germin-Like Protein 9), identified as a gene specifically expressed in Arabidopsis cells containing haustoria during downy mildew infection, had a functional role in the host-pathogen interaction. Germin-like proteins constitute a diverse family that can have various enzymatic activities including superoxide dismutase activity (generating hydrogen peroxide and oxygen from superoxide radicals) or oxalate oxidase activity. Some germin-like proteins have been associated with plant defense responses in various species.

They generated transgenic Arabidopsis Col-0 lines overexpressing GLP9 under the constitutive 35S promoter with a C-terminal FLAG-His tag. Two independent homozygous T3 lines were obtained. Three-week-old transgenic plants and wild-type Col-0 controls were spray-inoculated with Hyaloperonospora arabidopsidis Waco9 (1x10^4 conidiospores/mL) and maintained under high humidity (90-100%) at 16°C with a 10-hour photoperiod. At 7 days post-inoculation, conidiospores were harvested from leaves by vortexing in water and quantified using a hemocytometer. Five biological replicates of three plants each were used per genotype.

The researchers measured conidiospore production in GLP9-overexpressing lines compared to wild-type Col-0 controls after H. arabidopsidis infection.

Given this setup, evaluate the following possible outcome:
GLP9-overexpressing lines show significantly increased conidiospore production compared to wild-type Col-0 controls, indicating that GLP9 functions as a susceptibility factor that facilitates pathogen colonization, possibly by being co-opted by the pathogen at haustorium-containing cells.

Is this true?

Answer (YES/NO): NO